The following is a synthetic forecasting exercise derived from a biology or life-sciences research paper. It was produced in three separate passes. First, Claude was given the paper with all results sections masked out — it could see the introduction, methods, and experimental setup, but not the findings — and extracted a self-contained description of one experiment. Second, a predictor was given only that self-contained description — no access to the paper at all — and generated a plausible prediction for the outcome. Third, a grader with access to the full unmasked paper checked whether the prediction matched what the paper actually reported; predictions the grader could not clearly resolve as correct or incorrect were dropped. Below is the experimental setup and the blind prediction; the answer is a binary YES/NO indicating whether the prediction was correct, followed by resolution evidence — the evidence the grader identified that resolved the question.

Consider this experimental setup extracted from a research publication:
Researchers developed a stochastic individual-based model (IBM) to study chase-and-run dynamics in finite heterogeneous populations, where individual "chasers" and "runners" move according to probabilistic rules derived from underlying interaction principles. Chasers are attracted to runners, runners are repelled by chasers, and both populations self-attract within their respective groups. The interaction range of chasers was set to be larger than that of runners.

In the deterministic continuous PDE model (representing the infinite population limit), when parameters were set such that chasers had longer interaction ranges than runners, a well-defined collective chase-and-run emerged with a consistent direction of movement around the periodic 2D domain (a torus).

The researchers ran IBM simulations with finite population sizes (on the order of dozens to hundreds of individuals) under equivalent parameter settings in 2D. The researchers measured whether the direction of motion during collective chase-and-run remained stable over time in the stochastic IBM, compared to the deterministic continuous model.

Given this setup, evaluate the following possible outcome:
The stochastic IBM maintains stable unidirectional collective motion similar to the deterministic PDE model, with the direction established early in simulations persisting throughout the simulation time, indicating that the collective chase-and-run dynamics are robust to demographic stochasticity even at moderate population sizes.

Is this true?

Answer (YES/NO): NO